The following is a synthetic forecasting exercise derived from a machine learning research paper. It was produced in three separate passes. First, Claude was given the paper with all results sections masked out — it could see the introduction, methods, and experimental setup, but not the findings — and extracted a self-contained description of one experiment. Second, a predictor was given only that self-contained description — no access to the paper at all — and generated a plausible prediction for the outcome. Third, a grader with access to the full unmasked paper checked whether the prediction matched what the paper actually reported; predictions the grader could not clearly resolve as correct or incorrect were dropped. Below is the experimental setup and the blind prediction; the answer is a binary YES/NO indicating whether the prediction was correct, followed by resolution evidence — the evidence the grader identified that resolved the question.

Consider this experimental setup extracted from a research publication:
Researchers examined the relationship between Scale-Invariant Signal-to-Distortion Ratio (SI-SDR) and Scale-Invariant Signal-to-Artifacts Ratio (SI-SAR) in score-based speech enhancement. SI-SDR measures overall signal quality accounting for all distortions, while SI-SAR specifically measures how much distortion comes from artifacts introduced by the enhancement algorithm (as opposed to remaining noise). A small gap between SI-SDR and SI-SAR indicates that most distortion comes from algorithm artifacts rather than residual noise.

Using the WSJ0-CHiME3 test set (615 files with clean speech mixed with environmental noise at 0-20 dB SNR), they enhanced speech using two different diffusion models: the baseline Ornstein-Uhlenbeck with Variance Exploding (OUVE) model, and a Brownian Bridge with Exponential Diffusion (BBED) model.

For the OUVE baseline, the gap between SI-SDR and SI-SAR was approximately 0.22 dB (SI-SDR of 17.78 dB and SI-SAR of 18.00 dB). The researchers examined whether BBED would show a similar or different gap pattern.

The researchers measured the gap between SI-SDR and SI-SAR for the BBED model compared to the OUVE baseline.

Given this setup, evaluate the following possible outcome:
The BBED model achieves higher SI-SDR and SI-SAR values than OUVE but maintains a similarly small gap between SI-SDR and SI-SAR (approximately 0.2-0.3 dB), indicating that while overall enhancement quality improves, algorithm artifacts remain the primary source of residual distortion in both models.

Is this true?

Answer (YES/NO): NO